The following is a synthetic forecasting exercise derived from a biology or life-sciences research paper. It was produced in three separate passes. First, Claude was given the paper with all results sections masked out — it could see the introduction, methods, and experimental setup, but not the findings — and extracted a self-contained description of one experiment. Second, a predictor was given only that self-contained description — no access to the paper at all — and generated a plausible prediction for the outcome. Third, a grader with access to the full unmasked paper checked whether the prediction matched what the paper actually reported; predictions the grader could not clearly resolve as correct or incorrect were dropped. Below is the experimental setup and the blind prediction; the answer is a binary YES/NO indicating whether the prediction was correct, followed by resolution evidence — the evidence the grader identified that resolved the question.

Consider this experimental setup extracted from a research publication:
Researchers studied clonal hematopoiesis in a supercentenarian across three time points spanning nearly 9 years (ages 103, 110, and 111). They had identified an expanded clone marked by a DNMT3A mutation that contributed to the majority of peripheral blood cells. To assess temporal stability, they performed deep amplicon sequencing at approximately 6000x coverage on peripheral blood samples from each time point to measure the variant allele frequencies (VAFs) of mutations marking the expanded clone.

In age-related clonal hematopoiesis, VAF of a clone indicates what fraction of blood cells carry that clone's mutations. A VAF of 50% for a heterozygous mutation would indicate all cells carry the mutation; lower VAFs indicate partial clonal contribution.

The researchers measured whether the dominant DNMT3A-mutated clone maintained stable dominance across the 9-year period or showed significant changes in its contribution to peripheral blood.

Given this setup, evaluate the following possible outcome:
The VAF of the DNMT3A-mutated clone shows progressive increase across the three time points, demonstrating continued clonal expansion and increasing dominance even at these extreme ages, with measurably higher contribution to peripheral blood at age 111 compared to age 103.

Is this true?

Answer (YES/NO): NO